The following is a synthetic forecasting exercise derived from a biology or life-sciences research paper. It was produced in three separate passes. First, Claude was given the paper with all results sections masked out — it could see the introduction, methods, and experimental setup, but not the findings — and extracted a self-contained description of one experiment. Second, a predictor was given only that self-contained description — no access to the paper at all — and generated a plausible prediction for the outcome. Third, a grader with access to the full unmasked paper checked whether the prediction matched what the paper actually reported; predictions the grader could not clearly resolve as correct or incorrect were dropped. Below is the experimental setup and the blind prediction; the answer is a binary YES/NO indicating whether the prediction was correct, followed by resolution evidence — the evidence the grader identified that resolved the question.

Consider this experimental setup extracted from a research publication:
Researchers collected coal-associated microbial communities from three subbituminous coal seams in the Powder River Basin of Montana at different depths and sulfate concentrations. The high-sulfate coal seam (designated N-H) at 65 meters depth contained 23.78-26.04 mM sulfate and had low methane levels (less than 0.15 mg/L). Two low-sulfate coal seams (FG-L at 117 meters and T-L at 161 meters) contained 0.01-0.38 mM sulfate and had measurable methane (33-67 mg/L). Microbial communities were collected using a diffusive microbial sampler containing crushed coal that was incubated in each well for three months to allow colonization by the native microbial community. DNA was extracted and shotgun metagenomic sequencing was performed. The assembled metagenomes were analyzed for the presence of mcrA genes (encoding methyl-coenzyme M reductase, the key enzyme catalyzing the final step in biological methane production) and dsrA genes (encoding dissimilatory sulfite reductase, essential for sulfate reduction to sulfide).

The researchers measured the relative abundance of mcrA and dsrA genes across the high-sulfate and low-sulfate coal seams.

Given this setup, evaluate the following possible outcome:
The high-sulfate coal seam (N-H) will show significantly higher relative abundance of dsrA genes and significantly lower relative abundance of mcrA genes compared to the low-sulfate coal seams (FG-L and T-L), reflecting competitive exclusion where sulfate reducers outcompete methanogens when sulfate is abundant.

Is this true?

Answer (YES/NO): YES